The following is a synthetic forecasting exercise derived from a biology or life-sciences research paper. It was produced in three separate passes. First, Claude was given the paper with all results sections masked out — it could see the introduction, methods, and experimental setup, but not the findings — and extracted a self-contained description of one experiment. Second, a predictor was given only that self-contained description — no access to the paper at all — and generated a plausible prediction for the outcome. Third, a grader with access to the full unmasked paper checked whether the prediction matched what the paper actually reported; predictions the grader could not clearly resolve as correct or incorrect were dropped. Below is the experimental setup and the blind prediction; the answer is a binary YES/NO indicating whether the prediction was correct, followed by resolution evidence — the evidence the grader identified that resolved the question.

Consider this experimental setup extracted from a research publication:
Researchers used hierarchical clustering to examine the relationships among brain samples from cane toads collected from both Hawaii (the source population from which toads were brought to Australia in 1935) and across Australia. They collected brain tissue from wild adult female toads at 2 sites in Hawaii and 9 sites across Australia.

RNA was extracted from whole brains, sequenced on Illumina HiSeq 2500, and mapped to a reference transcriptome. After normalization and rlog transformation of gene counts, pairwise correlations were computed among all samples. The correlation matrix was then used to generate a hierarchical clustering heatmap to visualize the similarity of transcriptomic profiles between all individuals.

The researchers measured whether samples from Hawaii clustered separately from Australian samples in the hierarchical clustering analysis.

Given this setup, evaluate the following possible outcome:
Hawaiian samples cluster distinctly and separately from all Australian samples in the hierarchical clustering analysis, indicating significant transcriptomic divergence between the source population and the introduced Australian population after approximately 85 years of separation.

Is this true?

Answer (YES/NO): YES